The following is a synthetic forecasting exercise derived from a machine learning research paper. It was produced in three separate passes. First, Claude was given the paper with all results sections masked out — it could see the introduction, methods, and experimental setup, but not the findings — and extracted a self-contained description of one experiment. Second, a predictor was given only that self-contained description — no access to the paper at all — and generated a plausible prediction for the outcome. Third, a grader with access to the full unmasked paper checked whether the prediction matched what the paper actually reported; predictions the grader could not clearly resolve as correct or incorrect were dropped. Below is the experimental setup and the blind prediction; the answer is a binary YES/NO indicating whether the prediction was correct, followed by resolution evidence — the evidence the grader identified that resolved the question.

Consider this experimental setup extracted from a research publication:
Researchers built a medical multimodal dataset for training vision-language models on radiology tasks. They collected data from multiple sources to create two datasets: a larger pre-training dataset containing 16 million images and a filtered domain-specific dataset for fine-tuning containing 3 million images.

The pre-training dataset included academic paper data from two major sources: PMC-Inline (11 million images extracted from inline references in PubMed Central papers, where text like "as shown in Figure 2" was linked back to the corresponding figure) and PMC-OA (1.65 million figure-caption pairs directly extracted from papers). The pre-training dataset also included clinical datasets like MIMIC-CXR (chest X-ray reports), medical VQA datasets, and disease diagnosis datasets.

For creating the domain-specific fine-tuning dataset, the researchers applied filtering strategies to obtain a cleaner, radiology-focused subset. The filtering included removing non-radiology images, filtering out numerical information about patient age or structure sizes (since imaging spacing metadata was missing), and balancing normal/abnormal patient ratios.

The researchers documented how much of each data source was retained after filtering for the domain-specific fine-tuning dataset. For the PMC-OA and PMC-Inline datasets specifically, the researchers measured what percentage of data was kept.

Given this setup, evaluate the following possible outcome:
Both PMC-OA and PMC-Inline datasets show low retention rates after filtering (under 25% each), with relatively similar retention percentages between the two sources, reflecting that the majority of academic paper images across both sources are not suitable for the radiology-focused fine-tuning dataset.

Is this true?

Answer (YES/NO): NO